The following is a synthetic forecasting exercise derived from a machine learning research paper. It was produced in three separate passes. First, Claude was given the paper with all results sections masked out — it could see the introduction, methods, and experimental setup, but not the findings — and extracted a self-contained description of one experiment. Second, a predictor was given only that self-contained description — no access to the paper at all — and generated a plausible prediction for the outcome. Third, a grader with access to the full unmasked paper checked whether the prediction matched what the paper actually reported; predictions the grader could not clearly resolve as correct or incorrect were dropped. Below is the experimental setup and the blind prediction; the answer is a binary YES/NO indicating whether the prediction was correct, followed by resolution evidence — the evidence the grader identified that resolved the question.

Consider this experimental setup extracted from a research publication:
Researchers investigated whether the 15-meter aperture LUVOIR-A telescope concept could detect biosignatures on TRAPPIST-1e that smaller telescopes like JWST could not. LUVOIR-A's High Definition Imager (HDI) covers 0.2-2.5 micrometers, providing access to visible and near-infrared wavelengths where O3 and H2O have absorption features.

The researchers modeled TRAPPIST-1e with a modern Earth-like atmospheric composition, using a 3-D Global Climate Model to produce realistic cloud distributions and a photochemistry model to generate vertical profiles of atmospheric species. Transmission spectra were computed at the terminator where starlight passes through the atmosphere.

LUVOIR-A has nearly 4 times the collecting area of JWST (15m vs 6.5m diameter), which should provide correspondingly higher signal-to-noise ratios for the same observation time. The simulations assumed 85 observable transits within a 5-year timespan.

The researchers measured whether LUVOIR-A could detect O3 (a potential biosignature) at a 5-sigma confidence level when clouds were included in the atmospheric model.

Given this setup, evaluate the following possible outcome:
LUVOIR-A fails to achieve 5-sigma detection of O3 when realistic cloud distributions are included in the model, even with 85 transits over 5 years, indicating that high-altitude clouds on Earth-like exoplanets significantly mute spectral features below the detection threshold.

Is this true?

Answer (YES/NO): YES